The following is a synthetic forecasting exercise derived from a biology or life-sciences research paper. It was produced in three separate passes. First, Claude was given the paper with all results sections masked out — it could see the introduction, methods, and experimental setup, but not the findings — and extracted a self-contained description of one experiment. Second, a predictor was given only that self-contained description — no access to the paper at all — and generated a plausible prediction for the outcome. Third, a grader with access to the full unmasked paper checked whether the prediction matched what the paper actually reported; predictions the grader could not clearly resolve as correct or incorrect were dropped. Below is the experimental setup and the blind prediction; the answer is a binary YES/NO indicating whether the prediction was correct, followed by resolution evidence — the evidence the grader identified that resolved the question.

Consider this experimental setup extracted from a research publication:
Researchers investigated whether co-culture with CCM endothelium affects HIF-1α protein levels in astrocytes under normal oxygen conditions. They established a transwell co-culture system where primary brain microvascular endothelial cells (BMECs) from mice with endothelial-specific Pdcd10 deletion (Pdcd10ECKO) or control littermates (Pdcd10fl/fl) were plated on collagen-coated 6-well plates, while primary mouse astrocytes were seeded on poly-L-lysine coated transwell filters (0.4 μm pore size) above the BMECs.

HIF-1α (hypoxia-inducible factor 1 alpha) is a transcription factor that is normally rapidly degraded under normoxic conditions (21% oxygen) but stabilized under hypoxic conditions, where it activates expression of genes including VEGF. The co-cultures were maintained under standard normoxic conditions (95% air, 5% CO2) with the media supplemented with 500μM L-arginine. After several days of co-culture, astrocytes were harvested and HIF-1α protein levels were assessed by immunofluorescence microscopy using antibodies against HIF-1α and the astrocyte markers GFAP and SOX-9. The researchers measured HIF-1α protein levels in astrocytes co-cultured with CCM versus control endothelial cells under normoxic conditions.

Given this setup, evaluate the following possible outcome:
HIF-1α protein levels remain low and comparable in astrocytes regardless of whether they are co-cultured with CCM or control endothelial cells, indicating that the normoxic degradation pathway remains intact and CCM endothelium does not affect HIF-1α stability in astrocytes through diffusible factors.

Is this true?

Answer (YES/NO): NO